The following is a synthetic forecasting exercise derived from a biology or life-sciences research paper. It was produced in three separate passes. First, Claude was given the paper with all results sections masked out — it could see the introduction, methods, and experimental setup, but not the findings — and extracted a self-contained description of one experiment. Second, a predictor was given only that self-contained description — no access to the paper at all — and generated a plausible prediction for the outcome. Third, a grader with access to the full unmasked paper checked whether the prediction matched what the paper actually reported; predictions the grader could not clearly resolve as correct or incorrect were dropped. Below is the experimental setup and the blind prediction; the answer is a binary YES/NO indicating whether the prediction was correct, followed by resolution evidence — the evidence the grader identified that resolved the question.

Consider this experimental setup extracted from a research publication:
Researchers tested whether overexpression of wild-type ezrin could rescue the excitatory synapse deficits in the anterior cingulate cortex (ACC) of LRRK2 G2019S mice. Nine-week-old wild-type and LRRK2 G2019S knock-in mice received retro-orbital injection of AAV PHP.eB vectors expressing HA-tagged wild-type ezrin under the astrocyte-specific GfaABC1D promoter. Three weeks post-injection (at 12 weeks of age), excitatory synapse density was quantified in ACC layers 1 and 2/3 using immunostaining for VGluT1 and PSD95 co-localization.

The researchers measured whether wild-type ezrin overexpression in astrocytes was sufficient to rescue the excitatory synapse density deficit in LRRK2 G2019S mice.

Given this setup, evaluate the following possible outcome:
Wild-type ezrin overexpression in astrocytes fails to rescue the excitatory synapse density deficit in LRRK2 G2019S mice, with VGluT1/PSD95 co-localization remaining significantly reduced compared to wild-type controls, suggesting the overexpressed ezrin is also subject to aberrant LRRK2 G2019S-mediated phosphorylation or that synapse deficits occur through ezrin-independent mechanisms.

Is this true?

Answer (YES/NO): YES